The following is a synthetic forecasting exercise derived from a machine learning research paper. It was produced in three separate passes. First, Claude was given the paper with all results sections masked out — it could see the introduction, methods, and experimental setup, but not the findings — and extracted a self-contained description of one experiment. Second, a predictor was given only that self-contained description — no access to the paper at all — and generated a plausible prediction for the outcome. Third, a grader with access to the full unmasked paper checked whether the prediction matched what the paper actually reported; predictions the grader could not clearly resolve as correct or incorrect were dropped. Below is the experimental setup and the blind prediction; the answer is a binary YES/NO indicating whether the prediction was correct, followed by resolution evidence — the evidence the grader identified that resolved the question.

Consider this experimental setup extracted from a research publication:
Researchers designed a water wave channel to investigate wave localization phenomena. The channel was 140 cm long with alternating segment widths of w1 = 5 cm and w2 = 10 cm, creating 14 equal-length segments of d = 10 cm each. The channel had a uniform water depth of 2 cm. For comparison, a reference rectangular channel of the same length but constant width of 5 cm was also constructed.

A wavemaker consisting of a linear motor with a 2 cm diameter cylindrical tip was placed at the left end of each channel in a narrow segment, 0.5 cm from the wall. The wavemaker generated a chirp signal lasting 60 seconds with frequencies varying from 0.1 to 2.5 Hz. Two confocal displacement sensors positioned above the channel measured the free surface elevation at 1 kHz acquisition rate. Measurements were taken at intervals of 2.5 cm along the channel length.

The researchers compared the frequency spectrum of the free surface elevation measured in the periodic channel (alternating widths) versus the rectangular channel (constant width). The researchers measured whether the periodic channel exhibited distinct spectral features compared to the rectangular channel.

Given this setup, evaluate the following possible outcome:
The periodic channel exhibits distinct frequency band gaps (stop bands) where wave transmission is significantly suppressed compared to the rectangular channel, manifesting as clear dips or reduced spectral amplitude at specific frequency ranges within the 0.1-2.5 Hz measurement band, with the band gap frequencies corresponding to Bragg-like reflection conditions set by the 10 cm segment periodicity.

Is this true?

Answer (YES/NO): NO